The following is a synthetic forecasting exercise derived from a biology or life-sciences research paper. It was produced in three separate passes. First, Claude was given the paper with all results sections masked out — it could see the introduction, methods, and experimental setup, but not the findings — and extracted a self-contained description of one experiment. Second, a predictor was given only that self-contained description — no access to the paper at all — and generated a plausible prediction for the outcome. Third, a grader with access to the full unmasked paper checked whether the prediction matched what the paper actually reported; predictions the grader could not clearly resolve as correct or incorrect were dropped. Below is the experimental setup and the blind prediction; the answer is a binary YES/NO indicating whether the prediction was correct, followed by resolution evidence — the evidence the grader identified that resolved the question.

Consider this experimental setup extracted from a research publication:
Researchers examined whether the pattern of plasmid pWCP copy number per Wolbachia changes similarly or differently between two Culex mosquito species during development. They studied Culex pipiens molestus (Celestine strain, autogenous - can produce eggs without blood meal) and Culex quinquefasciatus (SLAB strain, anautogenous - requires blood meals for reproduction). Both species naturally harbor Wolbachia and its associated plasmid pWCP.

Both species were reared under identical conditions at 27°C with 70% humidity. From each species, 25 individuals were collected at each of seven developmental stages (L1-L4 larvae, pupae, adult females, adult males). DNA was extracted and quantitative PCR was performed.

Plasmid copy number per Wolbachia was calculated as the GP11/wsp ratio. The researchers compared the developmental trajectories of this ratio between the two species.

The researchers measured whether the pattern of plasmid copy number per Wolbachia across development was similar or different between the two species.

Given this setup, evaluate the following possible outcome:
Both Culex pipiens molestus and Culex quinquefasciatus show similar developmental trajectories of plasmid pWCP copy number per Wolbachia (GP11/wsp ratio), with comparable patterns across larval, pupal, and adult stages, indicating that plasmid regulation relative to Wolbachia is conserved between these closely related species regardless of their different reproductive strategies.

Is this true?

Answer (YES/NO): NO